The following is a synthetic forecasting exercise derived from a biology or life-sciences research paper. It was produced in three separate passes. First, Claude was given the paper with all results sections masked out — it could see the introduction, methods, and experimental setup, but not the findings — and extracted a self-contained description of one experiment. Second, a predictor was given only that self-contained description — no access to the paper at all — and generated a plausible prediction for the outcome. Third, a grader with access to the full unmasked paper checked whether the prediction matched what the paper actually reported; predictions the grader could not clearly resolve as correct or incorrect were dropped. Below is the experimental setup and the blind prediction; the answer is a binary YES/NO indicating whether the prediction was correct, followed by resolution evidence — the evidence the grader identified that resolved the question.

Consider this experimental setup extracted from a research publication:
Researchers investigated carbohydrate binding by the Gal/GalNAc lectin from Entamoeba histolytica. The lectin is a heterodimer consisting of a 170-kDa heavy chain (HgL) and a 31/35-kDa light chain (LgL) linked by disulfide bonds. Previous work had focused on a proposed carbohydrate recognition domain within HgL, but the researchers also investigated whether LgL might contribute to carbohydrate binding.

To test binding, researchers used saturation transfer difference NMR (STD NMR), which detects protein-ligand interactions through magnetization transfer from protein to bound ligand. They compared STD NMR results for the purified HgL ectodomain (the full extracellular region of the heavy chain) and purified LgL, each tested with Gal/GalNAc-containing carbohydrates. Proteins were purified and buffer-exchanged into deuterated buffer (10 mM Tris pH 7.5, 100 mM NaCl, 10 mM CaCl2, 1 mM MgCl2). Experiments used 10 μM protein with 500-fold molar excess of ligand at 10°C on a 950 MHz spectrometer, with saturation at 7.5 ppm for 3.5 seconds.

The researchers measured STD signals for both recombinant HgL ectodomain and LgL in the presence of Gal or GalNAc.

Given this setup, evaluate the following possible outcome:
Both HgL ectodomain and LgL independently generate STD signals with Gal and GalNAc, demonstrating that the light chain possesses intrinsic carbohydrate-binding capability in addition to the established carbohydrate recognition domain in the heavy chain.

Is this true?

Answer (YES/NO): NO